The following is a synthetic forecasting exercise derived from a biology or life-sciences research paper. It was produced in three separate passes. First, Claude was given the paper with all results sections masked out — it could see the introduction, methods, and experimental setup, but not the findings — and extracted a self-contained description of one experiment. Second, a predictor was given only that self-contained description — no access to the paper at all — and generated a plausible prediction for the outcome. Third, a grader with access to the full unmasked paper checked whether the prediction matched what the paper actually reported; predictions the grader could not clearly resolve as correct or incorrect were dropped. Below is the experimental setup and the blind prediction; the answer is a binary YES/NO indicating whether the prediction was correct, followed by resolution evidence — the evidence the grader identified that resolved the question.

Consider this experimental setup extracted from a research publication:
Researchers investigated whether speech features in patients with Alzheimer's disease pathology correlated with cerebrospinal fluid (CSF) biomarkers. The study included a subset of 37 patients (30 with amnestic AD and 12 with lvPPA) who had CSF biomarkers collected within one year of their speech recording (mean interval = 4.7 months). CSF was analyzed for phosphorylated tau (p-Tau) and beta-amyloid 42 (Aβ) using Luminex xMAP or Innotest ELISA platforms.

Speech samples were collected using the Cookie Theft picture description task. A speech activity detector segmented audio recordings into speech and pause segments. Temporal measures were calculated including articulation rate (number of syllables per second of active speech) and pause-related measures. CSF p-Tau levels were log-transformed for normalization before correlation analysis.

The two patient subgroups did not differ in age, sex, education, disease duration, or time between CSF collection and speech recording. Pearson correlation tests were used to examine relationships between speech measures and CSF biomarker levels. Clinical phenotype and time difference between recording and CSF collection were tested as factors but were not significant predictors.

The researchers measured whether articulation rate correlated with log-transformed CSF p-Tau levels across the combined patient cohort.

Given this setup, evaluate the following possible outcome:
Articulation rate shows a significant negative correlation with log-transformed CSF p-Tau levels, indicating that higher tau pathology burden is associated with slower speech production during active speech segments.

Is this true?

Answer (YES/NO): NO